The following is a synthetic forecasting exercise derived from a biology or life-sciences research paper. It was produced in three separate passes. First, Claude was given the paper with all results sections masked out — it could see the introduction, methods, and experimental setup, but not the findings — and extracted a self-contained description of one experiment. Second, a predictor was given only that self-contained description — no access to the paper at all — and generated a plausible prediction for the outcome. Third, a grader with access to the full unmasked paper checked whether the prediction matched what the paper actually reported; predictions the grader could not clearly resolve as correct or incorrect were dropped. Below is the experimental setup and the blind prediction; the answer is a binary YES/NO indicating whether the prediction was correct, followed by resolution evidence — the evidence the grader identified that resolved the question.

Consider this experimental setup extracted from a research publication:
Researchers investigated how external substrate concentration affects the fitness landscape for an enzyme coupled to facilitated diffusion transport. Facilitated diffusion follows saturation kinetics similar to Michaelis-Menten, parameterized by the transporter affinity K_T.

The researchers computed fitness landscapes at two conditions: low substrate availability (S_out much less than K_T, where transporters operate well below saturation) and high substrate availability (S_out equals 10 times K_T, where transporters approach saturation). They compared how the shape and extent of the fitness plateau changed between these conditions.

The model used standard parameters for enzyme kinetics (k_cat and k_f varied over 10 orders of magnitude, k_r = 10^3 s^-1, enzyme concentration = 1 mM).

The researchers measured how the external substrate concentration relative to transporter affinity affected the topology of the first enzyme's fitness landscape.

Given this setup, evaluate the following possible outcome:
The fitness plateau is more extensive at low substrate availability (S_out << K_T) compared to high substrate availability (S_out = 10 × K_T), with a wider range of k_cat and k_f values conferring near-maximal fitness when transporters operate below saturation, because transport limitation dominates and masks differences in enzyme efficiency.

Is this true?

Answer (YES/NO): NO